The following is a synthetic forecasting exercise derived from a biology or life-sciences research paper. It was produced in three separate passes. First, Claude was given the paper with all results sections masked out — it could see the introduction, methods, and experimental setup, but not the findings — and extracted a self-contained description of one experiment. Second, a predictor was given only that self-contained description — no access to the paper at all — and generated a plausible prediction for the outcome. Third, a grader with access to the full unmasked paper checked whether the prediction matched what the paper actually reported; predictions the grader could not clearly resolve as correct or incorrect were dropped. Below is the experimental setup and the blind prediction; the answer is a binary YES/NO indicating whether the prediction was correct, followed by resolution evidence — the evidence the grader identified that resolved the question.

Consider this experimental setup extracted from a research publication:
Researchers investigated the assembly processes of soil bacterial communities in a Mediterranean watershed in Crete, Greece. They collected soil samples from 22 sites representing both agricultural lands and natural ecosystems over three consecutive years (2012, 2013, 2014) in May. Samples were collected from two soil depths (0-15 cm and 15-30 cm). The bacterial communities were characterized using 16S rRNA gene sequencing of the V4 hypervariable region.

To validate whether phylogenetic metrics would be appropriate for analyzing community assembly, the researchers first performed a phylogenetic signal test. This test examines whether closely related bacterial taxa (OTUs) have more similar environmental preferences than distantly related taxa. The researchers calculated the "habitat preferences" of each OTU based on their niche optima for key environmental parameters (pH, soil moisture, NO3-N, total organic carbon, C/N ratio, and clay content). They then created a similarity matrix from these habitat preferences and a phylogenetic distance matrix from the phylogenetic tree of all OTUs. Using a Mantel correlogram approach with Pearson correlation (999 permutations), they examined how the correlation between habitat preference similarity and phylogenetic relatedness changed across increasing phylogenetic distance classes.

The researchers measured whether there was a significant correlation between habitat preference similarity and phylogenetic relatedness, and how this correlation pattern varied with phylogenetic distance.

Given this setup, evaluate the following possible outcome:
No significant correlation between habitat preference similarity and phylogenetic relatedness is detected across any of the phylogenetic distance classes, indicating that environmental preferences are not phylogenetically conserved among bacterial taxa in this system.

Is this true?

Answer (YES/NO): NO